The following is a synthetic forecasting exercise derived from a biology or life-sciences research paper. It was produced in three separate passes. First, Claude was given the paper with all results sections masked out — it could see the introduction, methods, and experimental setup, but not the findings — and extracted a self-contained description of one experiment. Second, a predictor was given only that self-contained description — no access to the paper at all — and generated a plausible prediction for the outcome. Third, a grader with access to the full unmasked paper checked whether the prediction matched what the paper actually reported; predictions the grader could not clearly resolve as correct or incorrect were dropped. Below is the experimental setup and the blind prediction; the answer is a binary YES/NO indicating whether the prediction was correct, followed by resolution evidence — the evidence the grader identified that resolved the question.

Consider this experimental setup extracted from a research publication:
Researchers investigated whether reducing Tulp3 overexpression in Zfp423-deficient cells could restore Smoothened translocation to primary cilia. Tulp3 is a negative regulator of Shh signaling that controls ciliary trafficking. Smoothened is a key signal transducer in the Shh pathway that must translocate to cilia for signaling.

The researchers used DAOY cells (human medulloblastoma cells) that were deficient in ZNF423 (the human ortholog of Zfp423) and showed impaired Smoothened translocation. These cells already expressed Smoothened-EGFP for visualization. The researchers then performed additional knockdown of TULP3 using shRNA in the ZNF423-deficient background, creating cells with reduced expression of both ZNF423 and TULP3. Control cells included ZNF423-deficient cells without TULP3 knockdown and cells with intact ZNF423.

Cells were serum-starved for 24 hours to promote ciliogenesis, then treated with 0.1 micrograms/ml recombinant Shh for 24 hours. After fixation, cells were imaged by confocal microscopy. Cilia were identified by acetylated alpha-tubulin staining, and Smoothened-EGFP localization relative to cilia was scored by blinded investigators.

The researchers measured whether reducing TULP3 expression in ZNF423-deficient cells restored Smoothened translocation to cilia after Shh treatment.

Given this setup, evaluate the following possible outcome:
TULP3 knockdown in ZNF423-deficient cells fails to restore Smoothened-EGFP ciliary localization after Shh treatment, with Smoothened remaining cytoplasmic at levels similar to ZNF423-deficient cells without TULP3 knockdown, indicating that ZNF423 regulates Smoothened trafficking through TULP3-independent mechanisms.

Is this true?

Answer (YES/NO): NO